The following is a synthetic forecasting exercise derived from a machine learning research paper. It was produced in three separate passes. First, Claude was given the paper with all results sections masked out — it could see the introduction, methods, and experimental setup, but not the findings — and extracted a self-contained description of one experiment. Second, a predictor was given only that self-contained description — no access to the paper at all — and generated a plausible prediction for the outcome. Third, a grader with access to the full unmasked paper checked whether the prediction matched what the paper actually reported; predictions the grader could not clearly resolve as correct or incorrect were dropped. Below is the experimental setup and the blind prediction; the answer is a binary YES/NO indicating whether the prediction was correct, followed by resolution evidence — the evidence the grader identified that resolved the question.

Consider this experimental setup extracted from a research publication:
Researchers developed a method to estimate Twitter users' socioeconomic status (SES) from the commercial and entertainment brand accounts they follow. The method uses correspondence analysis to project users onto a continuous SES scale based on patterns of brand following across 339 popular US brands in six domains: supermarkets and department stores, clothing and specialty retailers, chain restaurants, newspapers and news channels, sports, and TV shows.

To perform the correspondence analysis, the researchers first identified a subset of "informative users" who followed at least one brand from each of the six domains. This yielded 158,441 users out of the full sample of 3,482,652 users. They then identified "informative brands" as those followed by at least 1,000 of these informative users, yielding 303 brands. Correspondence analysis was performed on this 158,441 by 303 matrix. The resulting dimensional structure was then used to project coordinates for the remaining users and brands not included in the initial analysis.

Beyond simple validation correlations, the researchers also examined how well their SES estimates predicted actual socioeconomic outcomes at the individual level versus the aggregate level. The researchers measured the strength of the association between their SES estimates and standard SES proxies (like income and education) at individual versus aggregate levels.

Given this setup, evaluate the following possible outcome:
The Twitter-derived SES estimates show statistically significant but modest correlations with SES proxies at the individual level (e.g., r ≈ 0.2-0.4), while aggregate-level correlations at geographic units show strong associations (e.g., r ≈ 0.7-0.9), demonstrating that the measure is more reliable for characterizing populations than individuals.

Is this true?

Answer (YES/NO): NO